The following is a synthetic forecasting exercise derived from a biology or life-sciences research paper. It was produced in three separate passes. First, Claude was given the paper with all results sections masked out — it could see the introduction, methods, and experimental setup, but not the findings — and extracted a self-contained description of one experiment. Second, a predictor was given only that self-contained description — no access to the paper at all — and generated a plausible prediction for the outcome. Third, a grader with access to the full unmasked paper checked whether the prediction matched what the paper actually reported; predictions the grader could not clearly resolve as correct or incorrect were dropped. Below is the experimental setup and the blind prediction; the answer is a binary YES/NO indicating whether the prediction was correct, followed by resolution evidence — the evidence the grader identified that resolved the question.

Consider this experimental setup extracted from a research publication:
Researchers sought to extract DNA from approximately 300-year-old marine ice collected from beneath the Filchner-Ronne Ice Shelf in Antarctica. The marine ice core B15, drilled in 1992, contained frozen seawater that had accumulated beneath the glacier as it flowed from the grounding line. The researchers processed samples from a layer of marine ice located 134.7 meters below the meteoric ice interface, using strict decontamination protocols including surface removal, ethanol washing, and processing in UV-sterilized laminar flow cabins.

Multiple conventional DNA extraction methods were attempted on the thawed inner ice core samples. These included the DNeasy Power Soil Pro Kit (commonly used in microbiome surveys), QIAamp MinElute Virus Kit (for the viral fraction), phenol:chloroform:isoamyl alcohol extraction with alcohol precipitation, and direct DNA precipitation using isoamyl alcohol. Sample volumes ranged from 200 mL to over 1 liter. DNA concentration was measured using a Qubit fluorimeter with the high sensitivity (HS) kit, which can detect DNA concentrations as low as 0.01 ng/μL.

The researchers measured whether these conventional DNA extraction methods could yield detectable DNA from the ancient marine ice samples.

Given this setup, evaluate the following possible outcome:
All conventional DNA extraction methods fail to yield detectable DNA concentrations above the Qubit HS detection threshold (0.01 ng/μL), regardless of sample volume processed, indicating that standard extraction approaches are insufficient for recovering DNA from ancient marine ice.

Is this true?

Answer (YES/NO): YES